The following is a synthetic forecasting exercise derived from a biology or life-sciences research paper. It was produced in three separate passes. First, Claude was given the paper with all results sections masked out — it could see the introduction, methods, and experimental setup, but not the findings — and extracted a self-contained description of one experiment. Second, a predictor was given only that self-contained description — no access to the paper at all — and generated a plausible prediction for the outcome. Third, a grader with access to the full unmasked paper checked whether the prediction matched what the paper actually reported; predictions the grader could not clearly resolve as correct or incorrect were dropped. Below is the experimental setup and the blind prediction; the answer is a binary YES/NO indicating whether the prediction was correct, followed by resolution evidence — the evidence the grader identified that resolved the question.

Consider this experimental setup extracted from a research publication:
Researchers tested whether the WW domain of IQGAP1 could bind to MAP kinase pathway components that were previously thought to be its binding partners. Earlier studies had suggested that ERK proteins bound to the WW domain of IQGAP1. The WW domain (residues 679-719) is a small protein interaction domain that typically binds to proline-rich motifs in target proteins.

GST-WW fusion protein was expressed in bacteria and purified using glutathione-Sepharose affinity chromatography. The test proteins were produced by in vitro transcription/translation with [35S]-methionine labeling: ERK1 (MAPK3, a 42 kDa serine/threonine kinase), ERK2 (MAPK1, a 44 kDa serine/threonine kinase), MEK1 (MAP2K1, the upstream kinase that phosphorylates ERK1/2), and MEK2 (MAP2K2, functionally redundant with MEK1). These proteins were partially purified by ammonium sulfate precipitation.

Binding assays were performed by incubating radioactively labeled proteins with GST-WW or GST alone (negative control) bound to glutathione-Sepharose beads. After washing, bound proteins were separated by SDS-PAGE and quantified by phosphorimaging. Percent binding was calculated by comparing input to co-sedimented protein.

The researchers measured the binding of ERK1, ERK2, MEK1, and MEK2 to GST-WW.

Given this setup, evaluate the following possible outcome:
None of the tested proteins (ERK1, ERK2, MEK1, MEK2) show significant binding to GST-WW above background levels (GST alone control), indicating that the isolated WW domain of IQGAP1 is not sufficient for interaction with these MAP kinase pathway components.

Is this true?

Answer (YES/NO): YES